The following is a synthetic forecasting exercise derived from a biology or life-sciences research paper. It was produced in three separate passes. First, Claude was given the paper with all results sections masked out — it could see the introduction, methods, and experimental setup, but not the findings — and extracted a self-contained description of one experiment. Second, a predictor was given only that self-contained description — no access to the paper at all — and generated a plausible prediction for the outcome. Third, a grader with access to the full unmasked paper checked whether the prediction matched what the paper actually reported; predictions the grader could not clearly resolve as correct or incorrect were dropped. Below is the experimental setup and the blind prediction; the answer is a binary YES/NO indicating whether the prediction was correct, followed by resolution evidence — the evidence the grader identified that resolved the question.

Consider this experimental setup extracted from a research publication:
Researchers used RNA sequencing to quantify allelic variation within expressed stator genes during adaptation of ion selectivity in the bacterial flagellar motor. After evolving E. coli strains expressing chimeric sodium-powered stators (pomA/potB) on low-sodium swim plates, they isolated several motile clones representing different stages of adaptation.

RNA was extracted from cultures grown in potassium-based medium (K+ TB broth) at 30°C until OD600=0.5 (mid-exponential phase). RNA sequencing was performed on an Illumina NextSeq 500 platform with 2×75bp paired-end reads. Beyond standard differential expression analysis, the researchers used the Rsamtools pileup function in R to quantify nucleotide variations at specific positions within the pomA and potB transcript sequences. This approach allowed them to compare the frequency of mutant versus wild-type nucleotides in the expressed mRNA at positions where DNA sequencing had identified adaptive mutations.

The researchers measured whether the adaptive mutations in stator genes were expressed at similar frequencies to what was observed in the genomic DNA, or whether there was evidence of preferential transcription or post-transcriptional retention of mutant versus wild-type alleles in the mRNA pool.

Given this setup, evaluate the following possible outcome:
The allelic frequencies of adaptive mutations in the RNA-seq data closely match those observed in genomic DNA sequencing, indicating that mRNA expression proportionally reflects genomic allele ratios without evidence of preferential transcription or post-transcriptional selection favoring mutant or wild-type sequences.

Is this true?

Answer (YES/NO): YES